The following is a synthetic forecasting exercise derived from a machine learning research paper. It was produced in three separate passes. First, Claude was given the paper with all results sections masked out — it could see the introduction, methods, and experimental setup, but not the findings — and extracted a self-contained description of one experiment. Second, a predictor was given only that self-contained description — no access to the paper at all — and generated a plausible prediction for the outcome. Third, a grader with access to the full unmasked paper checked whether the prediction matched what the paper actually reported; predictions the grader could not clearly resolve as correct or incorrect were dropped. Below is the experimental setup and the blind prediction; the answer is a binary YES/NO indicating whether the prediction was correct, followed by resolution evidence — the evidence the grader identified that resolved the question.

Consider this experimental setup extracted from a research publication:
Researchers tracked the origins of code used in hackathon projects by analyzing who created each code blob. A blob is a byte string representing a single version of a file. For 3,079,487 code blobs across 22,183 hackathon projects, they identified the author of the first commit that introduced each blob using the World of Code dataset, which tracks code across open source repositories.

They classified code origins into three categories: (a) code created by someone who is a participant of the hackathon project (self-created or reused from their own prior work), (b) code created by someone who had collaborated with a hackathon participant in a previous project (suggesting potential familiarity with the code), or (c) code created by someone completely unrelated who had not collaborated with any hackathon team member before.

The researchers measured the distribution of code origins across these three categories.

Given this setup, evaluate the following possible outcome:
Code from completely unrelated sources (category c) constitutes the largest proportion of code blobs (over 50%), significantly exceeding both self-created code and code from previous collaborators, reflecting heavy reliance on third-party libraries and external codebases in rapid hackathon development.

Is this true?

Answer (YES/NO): YES